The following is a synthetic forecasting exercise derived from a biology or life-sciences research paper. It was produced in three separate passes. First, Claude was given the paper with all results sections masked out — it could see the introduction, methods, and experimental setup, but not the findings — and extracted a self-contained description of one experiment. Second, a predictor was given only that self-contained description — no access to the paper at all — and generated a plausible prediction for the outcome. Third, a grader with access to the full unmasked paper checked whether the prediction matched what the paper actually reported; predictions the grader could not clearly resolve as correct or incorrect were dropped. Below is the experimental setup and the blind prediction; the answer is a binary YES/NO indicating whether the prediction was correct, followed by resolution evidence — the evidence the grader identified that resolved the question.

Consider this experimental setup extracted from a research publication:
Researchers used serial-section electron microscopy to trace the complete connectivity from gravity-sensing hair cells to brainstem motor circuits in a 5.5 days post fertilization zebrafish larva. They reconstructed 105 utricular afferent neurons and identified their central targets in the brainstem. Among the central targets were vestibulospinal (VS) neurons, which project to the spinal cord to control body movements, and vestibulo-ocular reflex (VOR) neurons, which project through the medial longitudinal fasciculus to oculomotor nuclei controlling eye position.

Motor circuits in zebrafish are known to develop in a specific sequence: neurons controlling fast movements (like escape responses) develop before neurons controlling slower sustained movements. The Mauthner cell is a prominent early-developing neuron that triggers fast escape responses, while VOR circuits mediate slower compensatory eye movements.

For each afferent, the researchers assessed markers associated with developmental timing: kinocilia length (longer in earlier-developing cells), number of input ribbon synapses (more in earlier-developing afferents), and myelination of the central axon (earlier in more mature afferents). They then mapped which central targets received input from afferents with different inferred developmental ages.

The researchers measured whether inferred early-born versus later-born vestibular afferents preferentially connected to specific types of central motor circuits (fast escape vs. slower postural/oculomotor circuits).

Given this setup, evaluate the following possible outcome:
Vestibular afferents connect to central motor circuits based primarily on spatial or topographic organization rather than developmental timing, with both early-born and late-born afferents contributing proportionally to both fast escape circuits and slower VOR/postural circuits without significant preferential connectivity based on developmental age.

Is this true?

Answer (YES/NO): NO